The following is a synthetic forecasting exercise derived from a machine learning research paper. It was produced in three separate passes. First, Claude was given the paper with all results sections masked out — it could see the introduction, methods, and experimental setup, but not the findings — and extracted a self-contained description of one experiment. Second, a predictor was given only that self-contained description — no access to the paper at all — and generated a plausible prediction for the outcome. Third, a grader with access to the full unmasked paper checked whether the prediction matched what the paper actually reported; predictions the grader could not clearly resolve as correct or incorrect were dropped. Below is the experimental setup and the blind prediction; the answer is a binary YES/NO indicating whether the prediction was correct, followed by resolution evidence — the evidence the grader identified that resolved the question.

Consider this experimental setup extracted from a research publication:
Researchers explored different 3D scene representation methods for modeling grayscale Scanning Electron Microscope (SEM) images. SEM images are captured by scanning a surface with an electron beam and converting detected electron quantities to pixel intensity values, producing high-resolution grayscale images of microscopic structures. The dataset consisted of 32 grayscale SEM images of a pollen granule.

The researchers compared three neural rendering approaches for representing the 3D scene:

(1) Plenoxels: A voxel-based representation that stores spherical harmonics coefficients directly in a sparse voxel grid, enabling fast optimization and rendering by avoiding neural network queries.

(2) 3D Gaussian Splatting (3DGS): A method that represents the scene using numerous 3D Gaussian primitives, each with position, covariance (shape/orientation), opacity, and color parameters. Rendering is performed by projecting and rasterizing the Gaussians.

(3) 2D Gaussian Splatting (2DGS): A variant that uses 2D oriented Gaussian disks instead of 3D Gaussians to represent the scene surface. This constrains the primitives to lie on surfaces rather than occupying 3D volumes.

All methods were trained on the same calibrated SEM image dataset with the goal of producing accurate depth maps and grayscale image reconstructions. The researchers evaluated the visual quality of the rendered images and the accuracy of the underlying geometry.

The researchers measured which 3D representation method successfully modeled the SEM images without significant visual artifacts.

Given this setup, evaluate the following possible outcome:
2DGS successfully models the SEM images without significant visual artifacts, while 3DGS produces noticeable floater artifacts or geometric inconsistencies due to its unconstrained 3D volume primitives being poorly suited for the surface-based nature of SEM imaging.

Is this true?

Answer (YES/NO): YES